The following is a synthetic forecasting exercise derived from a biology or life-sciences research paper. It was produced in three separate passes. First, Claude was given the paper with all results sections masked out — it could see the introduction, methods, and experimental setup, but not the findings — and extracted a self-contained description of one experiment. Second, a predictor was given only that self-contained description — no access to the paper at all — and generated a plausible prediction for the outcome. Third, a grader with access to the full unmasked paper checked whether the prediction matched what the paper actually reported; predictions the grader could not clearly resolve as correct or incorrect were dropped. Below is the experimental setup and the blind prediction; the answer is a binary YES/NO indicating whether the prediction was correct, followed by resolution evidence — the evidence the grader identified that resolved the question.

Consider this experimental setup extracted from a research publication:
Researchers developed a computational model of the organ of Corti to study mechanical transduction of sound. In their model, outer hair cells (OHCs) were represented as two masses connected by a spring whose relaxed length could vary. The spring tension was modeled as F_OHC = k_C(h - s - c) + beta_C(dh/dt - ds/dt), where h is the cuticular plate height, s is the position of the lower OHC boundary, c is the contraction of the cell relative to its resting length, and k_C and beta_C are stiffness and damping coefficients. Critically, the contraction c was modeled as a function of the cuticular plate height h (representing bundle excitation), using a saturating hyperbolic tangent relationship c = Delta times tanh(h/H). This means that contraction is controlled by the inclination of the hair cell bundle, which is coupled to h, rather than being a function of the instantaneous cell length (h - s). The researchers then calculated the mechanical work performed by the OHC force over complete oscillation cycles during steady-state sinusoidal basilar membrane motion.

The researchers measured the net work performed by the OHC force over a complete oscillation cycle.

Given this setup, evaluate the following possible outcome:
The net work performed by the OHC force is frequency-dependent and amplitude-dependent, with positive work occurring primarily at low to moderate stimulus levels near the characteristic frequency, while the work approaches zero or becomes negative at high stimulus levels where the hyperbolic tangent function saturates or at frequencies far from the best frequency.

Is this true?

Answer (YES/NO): NO